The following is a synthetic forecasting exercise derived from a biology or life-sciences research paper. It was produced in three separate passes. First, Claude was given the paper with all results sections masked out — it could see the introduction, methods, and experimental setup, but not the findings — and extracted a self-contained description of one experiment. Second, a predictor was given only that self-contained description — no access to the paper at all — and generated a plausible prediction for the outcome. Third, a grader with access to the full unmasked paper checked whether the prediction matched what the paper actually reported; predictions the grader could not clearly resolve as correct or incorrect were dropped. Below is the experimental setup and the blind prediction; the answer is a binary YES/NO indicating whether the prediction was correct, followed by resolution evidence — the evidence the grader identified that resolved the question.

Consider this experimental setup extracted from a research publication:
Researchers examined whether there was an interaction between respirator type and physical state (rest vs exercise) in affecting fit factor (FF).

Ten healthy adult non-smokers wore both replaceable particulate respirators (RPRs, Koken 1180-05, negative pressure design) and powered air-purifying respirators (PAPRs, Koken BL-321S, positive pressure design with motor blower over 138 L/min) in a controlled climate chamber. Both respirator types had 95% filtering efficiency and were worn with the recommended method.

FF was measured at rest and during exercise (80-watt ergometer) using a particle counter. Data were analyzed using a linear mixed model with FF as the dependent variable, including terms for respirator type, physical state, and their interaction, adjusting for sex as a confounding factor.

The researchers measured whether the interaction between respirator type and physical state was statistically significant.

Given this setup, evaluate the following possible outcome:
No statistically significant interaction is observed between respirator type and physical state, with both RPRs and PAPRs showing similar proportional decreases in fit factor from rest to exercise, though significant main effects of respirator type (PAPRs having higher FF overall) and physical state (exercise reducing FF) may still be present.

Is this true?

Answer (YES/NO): YES